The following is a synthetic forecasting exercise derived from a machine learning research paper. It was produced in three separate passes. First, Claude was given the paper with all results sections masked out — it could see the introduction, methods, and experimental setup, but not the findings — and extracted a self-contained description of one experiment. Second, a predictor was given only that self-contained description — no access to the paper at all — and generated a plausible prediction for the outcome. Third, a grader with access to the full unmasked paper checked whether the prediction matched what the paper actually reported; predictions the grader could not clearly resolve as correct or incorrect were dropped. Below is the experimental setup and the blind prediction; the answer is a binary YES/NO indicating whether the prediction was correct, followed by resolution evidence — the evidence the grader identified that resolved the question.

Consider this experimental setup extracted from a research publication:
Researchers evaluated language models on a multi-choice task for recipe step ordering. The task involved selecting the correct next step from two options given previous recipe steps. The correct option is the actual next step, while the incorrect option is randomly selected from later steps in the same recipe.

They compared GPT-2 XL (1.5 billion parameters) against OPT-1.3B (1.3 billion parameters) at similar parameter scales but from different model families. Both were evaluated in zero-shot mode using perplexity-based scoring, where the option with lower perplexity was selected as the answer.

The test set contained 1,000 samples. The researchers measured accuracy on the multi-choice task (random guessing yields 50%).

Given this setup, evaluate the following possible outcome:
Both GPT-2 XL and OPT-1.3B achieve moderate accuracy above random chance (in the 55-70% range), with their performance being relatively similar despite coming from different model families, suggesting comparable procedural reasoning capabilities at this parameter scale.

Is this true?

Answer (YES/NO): YES